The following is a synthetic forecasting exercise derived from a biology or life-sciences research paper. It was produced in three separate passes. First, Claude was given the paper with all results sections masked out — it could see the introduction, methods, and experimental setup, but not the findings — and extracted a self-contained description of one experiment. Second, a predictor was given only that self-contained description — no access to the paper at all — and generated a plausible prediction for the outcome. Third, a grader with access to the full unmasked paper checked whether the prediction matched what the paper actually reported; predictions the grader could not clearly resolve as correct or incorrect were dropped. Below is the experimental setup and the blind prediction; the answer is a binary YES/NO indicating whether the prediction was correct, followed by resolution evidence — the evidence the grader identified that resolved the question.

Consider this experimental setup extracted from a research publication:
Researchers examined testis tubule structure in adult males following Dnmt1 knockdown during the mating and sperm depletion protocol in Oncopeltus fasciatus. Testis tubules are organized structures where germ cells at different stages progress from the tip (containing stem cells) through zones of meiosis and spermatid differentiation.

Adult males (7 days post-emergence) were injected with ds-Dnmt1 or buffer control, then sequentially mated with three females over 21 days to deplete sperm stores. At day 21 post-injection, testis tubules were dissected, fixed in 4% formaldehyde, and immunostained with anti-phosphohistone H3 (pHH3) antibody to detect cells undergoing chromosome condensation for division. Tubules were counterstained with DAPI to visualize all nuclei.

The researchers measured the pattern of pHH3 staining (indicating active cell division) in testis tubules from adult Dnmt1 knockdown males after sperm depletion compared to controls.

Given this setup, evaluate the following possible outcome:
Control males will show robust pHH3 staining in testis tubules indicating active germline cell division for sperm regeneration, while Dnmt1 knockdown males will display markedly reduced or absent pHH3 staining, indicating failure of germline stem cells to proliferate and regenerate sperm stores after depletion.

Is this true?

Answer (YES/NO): YES